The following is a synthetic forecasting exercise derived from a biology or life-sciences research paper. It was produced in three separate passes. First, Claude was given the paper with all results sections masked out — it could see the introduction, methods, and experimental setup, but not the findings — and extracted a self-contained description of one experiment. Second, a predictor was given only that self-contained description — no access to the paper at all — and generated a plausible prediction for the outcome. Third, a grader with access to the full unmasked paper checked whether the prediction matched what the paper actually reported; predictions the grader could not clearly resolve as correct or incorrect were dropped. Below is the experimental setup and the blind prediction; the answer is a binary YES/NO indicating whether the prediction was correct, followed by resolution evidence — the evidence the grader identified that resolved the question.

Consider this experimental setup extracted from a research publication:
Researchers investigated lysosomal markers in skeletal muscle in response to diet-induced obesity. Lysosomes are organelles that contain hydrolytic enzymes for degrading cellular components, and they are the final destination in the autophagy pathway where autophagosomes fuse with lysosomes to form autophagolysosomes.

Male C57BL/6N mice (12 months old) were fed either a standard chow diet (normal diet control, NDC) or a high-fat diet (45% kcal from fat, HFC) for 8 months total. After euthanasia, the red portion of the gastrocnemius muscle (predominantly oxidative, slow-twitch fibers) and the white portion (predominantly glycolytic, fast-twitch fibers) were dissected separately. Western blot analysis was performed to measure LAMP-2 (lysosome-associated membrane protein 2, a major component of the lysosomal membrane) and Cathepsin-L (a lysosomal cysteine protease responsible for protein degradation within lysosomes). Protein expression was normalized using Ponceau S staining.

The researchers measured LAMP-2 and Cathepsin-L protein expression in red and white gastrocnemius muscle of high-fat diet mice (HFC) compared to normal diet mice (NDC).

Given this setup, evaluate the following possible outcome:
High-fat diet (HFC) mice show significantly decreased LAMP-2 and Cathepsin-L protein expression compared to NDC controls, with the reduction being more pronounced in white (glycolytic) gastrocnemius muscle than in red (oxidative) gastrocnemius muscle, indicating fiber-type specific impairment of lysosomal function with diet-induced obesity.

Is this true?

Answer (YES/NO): NO